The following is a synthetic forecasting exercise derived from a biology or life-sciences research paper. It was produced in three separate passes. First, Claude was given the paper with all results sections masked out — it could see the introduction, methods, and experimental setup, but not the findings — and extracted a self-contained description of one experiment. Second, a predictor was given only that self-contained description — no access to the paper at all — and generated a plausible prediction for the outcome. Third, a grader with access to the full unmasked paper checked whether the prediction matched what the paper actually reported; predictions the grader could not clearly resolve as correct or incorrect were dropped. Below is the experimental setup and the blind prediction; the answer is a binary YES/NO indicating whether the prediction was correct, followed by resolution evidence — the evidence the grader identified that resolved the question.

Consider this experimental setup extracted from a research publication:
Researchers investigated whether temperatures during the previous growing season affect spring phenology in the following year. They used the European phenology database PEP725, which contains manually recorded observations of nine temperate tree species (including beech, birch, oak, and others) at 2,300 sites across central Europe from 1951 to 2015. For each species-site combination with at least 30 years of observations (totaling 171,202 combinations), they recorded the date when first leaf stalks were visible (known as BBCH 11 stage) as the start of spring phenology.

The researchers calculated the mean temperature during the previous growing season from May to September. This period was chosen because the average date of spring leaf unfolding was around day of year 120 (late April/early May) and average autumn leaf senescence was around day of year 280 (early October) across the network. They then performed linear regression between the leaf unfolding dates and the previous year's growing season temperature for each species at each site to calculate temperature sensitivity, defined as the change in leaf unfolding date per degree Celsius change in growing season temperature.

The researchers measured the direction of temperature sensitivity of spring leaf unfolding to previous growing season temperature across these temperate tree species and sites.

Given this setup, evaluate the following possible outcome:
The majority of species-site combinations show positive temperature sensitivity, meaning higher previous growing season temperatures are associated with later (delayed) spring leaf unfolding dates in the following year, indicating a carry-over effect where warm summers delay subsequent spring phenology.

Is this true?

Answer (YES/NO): NO